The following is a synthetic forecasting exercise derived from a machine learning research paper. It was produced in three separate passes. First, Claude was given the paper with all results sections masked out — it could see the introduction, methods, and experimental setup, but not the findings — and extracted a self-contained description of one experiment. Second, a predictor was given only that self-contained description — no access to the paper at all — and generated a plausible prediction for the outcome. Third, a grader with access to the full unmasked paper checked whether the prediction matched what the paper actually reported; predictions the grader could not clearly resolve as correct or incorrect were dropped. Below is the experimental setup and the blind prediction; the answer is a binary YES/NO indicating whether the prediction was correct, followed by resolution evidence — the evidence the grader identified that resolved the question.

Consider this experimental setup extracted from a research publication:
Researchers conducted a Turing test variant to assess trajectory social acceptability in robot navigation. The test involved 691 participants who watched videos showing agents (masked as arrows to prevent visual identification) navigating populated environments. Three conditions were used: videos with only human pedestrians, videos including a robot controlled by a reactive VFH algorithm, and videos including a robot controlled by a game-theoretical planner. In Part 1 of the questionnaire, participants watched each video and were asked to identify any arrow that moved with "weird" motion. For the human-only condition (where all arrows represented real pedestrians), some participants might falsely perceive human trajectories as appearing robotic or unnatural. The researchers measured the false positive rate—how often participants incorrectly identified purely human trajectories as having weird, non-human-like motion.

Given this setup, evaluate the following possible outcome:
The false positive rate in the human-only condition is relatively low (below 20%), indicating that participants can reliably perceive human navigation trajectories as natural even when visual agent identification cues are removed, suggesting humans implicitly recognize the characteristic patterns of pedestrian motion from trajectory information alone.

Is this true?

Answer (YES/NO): NO